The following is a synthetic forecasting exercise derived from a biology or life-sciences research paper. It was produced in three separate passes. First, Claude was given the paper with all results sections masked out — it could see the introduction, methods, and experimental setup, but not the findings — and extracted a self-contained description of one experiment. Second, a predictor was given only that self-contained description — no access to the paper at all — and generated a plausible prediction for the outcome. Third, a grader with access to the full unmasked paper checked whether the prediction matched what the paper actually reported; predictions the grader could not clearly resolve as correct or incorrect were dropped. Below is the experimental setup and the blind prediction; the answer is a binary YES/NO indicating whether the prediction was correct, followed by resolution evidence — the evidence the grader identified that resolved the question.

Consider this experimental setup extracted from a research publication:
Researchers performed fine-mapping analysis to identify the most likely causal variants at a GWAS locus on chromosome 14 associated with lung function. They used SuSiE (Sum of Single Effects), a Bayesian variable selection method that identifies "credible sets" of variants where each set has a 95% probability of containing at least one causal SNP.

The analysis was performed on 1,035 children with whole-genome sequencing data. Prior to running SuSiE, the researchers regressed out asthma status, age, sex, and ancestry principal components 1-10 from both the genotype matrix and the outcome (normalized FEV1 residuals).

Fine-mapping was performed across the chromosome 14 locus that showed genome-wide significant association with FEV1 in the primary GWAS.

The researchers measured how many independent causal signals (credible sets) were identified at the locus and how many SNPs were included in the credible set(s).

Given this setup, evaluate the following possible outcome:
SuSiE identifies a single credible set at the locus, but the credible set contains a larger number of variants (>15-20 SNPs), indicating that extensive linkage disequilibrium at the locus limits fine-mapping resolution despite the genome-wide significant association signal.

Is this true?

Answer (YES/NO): YES